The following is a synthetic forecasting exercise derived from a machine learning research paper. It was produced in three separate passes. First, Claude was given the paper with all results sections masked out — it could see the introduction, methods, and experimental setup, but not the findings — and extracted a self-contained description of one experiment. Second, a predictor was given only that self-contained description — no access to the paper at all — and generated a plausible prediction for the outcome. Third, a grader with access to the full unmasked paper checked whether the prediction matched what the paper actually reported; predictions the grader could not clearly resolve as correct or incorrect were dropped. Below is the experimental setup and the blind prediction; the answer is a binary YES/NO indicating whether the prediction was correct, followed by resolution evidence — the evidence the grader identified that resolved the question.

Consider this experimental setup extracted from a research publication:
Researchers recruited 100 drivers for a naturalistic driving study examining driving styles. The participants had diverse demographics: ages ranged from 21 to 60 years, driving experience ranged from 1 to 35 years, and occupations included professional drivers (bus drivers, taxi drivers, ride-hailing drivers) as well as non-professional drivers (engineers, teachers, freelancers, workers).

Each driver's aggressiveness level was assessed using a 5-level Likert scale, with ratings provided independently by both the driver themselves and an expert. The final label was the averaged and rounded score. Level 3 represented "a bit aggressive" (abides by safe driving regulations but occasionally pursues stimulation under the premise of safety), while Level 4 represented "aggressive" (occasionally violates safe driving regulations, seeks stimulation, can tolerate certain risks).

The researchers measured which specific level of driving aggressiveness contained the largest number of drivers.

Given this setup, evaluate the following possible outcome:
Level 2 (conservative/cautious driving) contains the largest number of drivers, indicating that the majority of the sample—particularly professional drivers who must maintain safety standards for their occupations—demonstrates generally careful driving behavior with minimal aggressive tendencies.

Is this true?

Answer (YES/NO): NO